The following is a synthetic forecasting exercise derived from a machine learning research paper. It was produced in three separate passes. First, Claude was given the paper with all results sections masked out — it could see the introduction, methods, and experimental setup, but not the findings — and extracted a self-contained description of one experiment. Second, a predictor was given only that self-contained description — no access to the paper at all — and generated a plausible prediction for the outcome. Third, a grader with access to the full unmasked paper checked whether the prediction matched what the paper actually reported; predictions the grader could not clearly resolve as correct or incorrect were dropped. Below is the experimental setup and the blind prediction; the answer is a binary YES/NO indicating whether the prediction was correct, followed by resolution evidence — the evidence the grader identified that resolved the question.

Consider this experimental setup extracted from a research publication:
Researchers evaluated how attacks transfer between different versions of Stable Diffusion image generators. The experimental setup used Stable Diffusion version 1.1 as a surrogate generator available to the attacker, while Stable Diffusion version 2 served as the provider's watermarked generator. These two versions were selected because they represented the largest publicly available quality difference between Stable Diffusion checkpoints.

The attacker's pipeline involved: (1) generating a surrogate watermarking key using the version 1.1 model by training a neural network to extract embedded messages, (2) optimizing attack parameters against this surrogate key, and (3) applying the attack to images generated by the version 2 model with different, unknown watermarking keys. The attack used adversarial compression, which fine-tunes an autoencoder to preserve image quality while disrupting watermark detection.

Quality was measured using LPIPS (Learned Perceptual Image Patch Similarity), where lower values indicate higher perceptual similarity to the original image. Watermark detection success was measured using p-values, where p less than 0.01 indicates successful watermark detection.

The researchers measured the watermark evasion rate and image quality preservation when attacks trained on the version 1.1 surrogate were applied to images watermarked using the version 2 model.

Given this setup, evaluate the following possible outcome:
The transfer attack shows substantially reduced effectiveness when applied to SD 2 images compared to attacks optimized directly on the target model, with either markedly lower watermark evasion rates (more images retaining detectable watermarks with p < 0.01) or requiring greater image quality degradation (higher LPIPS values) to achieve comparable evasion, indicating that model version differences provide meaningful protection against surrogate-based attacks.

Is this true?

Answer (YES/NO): NO